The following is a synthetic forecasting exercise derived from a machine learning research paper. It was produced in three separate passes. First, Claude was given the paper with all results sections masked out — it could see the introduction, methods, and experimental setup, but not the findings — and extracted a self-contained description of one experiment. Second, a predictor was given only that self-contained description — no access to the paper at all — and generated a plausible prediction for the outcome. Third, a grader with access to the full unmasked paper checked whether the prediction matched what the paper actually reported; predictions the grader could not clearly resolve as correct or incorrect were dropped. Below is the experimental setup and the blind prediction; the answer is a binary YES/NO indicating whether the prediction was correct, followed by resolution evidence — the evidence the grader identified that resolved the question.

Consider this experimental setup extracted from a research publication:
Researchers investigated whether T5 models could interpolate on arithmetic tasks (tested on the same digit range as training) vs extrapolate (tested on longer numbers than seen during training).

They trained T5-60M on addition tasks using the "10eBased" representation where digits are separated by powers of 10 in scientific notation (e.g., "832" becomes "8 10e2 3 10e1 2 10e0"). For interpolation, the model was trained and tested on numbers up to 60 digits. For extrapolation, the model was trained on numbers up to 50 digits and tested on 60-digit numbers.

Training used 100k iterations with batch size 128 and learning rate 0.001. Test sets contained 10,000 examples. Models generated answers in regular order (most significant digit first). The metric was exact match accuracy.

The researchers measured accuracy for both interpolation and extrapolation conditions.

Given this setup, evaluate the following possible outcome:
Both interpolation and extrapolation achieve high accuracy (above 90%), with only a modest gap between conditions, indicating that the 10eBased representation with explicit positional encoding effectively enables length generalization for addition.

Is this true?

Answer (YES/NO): NO